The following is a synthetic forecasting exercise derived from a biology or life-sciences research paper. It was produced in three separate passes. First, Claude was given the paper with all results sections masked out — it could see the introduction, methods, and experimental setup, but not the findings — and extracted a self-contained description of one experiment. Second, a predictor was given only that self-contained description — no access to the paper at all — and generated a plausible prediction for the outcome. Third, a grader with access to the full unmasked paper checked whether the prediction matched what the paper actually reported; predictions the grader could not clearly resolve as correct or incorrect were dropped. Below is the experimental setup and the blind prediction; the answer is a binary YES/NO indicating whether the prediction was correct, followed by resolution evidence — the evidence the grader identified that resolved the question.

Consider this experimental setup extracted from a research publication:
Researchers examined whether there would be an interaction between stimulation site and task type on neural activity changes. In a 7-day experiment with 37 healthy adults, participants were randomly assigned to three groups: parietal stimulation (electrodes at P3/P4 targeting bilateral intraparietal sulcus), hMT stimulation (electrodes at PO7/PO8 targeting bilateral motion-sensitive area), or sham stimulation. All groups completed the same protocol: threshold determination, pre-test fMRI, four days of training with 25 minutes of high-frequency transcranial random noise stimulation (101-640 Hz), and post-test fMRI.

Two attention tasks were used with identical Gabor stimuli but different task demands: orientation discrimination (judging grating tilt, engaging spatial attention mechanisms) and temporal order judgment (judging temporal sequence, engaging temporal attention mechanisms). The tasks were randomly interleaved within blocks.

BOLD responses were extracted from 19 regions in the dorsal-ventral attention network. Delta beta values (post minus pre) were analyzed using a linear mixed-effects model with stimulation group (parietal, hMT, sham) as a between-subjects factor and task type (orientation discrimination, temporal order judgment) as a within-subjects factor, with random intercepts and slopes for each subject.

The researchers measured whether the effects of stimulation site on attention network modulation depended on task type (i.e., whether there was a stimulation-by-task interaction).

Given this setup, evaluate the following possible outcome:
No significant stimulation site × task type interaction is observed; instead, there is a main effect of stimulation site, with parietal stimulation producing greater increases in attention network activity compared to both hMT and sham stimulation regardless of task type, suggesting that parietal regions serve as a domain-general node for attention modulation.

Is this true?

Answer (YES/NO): NO